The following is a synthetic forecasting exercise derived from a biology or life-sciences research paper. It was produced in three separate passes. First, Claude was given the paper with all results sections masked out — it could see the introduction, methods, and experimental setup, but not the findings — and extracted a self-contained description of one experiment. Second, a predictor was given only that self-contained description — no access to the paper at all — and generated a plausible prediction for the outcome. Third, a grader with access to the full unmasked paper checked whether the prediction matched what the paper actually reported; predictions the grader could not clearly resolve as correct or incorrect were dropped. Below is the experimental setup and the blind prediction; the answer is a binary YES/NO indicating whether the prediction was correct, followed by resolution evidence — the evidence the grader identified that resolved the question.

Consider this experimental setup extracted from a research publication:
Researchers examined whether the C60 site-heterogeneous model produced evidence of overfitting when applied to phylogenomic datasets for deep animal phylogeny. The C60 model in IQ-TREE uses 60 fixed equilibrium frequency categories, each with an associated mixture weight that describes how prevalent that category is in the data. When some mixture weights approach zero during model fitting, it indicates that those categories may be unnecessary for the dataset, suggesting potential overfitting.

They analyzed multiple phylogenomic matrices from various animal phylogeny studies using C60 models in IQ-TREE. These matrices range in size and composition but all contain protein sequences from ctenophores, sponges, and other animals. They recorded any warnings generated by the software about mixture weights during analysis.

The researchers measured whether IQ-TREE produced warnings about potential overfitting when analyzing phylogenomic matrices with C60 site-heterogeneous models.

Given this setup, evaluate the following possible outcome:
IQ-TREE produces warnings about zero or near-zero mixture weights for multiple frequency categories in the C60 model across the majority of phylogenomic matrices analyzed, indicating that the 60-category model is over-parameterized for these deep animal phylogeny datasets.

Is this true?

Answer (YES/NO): YES